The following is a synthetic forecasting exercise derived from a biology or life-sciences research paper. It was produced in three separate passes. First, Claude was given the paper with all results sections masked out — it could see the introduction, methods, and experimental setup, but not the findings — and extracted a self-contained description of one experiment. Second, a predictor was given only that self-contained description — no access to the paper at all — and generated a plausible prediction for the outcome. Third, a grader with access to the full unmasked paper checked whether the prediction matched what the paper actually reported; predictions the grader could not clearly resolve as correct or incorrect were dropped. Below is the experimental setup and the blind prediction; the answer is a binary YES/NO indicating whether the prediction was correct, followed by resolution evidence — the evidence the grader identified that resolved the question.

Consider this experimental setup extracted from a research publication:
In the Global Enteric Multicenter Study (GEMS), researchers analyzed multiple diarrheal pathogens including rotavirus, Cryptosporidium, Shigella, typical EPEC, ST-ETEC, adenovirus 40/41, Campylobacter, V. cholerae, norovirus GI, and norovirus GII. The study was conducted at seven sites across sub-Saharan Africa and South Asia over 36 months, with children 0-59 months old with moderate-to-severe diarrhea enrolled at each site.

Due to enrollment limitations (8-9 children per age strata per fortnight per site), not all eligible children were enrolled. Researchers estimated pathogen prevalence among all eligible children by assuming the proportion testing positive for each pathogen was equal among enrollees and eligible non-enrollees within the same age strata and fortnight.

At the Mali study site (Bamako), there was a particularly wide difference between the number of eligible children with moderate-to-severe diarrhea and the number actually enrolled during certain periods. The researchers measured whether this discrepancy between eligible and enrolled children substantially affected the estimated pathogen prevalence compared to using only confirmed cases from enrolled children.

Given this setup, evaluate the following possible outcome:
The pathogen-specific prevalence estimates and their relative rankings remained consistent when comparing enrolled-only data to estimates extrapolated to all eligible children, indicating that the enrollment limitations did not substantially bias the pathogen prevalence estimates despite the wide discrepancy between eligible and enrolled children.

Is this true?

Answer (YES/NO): NO